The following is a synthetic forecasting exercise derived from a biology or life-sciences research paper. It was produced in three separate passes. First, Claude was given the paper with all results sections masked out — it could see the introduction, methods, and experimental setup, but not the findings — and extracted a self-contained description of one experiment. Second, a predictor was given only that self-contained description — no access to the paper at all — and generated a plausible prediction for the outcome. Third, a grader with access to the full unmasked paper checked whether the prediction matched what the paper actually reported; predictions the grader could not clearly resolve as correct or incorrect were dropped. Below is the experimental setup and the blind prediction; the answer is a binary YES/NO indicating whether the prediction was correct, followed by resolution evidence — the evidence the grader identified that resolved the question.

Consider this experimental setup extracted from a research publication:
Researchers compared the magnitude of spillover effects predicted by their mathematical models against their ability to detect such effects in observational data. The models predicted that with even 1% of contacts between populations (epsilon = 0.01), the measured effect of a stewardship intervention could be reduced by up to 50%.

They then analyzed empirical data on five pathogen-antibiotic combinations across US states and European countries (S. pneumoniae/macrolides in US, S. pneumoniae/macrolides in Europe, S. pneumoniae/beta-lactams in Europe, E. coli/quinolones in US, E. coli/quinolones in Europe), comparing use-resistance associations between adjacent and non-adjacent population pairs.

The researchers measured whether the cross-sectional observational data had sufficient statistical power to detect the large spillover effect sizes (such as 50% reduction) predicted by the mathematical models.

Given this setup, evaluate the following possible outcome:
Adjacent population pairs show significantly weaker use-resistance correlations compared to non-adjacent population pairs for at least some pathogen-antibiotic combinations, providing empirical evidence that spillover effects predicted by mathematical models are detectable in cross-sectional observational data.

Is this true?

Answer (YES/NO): NO